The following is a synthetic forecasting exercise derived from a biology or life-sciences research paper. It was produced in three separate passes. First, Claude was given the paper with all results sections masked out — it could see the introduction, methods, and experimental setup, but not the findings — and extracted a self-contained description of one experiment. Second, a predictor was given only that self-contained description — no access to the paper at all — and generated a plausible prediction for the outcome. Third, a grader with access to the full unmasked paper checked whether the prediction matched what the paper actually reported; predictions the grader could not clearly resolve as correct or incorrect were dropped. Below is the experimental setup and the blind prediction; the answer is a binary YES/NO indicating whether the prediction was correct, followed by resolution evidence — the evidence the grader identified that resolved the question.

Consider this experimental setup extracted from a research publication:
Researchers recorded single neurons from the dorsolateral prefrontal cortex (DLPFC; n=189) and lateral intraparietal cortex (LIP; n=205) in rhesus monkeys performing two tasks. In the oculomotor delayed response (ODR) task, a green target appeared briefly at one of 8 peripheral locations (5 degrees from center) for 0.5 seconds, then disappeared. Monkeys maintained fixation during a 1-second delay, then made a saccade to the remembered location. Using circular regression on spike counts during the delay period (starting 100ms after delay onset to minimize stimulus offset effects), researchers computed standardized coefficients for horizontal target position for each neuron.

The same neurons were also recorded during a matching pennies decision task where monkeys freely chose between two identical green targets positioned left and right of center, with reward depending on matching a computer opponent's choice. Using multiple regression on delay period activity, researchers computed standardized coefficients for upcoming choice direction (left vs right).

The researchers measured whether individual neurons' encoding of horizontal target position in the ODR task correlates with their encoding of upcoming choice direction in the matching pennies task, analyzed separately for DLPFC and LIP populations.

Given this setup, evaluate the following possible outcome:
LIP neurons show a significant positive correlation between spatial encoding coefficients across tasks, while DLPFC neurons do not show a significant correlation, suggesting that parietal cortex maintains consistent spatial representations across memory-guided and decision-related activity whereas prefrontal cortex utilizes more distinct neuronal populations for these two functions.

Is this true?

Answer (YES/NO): YES